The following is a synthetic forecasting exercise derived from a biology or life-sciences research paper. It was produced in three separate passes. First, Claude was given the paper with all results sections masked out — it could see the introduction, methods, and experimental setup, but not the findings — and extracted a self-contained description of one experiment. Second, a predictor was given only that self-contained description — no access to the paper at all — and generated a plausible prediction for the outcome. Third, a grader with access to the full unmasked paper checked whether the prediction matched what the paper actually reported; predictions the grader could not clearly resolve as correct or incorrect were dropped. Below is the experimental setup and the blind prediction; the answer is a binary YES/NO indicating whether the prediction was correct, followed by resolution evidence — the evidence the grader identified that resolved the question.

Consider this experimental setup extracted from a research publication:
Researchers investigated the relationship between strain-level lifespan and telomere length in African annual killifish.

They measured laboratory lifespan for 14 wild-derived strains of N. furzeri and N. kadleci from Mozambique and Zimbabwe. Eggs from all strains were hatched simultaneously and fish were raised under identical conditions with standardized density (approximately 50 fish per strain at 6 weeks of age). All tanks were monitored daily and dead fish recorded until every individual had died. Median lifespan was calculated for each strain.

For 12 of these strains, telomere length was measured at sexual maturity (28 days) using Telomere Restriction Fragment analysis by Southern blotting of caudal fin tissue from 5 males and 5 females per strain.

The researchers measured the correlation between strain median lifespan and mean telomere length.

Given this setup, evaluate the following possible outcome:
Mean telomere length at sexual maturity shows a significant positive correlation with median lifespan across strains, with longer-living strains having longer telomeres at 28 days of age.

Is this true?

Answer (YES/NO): NO